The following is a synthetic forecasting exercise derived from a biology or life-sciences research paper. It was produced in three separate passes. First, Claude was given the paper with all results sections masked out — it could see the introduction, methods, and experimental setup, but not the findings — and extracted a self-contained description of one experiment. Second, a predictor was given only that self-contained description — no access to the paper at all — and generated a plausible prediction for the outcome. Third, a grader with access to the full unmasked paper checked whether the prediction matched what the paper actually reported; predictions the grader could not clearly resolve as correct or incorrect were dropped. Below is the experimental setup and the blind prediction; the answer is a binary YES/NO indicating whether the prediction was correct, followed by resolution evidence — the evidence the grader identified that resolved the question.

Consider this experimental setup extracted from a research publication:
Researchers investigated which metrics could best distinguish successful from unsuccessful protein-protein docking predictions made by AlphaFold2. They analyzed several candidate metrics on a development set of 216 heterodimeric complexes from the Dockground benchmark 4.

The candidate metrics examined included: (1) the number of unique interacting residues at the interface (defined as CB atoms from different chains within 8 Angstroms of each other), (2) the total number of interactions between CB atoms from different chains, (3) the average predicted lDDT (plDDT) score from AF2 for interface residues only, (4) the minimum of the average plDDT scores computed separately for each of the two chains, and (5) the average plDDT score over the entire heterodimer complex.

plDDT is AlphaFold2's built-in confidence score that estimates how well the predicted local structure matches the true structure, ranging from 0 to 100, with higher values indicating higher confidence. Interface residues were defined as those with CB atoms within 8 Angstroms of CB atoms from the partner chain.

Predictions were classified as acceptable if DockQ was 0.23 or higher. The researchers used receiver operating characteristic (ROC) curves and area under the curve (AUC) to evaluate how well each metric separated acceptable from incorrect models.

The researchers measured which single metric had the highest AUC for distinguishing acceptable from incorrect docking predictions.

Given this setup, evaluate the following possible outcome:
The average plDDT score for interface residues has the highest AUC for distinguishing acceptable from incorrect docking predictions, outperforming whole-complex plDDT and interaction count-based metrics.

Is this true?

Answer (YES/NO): NO